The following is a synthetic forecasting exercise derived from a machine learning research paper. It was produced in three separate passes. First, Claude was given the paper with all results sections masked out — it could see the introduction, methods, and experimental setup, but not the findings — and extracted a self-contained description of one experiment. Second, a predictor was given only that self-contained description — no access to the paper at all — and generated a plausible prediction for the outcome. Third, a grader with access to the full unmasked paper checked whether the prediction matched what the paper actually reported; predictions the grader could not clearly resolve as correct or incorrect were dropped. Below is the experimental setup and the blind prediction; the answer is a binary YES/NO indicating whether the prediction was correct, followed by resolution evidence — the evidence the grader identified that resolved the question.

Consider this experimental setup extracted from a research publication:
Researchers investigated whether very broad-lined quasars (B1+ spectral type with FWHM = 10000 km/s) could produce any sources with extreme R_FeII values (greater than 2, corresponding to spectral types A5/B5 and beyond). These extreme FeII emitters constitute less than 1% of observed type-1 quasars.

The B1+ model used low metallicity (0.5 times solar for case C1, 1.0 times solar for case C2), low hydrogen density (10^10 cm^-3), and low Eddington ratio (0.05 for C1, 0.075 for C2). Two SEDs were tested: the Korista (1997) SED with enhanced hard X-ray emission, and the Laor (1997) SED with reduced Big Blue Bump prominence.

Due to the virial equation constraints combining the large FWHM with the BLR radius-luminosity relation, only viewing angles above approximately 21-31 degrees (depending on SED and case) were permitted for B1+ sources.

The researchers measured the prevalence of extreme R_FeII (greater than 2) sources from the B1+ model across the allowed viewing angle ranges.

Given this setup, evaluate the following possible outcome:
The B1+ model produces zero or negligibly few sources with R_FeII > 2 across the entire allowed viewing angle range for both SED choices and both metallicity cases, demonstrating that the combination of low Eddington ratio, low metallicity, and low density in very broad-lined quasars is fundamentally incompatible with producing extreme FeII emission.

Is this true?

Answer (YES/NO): YES